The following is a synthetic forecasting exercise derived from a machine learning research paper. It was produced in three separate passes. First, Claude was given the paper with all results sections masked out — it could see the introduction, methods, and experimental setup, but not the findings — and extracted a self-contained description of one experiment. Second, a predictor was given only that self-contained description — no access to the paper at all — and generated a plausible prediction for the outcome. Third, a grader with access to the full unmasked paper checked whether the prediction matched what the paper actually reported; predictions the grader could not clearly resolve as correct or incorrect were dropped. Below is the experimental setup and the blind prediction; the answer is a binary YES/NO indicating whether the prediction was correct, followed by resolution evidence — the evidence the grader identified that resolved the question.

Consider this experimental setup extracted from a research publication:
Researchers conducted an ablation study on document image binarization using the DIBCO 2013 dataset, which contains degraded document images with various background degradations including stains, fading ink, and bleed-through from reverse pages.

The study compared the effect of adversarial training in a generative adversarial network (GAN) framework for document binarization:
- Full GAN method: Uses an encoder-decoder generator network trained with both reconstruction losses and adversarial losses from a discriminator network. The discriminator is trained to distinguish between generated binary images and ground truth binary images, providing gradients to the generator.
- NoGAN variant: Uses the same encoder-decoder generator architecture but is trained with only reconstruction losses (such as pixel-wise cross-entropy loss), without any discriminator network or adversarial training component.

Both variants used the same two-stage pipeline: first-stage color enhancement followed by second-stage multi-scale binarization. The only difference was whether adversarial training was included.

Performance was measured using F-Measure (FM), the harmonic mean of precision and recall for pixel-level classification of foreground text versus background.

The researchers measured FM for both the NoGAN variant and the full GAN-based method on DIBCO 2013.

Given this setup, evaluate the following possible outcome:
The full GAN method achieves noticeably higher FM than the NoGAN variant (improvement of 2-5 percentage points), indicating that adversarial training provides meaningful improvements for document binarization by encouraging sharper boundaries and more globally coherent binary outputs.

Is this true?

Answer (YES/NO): NO